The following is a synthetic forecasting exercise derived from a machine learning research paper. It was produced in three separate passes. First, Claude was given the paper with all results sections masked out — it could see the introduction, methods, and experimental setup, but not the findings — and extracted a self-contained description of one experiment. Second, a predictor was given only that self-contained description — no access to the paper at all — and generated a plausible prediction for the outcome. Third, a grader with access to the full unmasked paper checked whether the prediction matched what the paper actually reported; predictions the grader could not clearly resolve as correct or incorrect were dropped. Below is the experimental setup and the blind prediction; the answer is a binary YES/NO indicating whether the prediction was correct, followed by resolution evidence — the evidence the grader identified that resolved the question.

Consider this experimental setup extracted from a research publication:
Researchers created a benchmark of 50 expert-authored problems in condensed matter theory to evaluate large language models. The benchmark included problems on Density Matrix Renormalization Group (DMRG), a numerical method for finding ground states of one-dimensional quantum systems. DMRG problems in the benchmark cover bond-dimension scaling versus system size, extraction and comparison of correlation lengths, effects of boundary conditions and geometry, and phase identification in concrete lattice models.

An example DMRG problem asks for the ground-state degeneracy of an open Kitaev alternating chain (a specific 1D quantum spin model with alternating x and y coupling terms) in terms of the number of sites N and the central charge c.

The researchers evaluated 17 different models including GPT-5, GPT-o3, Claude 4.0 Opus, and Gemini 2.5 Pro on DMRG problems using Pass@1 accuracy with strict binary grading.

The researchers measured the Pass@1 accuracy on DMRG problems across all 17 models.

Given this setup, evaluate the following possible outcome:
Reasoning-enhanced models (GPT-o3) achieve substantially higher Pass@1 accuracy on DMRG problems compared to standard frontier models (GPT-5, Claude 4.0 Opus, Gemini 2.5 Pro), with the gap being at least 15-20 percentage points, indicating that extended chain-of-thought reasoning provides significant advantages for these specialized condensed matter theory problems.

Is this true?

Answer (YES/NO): NO